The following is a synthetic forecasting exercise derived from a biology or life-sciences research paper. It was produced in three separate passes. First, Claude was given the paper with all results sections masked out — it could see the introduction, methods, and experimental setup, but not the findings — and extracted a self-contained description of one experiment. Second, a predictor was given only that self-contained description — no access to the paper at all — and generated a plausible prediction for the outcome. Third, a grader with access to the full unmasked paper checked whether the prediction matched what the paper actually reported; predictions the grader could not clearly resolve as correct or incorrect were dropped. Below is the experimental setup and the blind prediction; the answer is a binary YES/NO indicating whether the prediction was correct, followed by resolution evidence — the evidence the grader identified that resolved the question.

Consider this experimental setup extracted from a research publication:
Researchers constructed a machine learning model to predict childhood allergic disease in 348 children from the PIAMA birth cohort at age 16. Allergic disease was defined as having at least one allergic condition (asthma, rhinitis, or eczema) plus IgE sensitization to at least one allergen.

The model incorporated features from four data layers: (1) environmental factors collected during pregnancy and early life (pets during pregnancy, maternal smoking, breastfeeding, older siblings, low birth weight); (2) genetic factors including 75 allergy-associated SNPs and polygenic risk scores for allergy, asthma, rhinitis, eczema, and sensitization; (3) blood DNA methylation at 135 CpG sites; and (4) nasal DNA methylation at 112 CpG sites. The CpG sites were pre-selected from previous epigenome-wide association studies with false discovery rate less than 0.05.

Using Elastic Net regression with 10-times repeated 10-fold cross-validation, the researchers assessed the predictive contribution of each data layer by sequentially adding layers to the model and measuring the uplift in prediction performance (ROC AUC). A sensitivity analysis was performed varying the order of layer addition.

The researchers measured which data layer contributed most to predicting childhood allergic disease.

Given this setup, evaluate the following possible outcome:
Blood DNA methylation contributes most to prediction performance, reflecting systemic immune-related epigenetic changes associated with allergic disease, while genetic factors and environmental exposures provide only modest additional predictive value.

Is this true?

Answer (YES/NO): NO